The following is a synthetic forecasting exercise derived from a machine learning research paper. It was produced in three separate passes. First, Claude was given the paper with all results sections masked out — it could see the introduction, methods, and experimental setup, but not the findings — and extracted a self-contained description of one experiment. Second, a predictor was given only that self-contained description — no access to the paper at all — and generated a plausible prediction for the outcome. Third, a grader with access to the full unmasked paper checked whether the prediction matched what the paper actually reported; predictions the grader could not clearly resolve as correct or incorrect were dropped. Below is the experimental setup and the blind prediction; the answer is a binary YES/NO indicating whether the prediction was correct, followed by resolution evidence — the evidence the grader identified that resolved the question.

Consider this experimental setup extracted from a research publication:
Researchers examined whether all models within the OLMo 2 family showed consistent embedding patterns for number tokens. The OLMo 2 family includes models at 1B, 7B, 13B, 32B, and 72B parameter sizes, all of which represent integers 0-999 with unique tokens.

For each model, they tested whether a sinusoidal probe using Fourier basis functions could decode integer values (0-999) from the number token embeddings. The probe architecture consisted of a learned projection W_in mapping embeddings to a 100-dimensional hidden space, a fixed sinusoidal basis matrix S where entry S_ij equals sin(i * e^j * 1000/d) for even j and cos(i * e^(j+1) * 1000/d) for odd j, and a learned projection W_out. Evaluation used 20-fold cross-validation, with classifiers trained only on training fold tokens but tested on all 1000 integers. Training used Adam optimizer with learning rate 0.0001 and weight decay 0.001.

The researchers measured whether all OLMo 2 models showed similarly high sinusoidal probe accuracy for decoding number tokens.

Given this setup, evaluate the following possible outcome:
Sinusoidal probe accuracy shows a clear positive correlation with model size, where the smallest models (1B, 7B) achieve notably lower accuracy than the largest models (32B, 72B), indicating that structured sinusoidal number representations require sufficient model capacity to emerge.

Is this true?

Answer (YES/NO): NO